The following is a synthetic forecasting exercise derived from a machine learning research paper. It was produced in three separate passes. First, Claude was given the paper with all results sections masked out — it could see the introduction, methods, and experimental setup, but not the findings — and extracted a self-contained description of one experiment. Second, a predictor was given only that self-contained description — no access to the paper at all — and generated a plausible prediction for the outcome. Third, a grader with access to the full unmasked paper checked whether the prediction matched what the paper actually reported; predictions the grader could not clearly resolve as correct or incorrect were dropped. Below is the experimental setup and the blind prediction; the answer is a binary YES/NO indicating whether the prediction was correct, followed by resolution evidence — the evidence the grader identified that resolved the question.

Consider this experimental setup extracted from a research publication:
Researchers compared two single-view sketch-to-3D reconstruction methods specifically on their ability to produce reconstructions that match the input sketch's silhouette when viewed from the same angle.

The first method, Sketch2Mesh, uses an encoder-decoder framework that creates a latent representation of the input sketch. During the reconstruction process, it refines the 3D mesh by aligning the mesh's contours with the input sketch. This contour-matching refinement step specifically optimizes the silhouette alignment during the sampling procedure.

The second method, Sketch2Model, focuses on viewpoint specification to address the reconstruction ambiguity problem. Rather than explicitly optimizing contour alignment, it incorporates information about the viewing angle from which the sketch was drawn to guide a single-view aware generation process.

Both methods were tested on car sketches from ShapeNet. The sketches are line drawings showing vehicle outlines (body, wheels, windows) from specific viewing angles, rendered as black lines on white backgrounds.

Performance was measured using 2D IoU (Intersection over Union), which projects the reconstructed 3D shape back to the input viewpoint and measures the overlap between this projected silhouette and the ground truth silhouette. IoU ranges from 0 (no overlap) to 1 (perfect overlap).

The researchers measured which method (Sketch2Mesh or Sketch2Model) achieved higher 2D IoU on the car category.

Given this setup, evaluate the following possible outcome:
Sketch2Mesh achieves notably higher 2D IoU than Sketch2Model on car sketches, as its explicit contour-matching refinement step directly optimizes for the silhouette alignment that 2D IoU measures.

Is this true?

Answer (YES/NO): YES